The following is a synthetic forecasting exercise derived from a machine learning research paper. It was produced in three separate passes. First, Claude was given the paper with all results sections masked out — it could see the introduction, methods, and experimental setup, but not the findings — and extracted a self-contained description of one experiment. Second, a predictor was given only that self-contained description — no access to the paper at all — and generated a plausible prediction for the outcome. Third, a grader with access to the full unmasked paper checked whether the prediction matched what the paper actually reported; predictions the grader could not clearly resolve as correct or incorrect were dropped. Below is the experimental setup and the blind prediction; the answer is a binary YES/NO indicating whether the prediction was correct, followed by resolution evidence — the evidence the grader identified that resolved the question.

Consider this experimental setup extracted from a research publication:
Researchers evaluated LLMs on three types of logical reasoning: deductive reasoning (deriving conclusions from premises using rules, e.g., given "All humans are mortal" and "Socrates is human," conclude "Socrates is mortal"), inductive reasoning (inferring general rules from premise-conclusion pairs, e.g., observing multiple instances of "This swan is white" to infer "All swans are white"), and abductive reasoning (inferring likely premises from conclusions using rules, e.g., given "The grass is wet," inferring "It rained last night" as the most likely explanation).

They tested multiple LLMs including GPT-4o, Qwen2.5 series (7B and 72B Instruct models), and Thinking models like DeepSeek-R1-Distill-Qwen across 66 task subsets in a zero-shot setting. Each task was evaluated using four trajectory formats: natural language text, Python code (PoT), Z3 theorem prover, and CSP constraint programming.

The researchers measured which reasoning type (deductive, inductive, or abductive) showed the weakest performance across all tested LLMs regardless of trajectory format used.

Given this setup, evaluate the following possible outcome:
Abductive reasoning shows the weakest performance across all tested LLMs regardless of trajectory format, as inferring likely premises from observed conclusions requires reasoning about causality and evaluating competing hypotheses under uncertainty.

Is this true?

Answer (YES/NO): NO